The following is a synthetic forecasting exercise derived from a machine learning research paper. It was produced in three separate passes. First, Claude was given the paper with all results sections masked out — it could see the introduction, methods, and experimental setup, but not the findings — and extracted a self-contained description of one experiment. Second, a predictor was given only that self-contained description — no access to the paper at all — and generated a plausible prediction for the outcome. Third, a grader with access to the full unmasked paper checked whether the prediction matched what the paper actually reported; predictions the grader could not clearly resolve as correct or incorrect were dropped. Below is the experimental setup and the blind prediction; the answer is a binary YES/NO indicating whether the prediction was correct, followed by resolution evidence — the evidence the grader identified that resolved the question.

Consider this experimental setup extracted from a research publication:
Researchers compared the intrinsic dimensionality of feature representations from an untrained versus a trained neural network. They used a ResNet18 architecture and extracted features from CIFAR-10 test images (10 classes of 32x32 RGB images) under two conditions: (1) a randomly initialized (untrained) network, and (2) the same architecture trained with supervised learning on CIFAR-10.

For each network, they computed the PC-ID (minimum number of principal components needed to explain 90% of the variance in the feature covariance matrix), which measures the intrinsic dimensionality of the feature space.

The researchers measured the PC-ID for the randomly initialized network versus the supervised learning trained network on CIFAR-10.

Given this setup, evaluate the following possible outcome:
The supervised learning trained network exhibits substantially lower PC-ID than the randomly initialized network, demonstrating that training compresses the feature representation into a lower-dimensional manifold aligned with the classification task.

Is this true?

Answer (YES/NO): NO